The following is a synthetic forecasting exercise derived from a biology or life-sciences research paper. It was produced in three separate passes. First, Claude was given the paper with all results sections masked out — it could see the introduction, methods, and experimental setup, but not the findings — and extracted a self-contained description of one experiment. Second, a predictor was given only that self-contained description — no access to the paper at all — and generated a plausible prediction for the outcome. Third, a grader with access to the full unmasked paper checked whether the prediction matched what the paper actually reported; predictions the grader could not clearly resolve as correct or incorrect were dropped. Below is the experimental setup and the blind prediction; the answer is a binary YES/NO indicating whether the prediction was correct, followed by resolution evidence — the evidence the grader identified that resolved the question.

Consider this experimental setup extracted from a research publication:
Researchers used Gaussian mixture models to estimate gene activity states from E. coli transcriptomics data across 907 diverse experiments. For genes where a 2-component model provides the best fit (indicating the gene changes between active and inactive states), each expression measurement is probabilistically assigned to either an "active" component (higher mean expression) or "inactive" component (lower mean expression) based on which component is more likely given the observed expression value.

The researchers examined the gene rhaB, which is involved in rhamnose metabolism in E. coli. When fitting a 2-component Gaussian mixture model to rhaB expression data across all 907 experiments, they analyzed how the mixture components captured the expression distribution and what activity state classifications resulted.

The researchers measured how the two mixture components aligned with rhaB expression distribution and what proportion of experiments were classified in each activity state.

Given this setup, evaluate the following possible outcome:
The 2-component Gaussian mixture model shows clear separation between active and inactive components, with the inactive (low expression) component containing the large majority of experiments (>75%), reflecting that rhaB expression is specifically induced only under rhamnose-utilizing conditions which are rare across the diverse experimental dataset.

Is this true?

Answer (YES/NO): NO